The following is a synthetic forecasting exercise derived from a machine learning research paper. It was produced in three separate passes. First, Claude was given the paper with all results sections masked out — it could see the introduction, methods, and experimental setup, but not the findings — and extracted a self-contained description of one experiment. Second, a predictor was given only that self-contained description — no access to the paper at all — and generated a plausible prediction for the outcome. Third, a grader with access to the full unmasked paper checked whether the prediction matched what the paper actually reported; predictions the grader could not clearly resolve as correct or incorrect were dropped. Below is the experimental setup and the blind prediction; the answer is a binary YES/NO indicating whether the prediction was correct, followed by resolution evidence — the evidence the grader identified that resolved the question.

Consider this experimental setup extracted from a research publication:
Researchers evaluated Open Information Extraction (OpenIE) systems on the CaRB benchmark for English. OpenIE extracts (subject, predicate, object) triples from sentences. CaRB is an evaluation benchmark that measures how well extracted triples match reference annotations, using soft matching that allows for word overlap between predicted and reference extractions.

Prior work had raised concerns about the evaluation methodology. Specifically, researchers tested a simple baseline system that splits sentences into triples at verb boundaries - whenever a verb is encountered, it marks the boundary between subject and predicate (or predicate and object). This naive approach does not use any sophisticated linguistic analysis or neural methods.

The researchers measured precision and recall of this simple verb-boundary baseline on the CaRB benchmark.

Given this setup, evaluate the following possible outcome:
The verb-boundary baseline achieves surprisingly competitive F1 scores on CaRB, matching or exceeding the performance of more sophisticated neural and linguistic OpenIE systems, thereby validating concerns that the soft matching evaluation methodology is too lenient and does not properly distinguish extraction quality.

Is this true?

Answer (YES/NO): NO